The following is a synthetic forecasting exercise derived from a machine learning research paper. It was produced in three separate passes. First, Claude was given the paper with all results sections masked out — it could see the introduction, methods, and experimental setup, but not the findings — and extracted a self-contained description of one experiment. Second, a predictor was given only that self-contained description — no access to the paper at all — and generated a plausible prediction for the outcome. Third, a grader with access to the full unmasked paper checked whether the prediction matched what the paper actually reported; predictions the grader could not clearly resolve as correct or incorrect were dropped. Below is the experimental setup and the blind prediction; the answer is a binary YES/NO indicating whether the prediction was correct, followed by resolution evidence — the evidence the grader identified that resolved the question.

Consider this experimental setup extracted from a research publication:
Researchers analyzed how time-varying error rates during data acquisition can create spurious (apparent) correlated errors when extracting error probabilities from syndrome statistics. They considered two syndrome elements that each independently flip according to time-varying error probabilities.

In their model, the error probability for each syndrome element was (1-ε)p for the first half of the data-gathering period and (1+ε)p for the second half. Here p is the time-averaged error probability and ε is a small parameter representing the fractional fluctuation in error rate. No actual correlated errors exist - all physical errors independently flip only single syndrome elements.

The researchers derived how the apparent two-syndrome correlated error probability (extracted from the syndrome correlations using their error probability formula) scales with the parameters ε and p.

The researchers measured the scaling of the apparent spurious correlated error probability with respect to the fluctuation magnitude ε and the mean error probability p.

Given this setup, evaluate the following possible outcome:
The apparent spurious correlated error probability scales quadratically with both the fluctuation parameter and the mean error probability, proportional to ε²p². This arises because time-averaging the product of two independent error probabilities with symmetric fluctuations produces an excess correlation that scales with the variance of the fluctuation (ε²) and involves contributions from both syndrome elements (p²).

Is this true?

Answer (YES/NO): YES